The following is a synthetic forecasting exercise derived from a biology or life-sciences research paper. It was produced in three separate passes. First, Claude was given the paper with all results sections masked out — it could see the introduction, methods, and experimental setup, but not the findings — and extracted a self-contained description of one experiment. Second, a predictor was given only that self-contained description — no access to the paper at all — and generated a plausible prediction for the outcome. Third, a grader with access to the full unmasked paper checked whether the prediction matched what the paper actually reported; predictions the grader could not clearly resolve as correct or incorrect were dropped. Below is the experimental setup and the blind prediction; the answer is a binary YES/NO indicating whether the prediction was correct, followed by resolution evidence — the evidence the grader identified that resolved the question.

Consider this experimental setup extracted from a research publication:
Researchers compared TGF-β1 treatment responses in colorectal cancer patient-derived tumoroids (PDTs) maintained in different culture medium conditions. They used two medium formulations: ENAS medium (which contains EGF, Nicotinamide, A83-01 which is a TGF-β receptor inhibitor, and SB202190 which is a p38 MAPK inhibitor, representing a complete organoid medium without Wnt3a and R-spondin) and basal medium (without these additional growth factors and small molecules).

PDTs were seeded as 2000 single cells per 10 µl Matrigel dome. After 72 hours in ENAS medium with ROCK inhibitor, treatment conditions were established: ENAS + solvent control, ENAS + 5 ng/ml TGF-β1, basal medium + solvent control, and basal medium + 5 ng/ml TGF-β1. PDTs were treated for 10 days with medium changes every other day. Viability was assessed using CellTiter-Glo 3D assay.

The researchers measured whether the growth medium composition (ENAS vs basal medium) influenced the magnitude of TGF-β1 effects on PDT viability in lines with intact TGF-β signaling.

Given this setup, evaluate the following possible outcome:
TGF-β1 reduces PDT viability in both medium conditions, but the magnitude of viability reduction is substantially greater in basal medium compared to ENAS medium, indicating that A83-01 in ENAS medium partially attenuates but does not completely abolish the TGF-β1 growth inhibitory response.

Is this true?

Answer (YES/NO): NO